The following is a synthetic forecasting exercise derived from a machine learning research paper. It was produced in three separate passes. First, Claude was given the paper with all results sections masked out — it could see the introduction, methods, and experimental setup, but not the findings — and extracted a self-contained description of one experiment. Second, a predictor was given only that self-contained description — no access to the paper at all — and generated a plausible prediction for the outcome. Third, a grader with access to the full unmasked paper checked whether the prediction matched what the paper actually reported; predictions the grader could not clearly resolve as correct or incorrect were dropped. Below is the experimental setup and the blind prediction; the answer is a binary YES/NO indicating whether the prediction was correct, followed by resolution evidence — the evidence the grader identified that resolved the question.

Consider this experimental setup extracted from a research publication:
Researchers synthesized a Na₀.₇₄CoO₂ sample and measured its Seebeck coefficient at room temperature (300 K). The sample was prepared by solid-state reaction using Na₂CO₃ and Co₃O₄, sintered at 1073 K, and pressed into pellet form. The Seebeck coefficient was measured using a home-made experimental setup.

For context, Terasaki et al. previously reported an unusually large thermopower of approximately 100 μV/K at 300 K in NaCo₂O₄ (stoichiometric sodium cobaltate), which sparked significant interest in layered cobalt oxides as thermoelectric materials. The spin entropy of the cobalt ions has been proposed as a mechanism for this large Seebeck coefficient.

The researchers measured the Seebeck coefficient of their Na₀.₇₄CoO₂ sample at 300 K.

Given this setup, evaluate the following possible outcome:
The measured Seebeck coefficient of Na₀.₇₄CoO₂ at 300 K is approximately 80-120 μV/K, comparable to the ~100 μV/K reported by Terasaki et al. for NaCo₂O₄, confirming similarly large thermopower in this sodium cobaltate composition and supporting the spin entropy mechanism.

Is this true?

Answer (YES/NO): NO